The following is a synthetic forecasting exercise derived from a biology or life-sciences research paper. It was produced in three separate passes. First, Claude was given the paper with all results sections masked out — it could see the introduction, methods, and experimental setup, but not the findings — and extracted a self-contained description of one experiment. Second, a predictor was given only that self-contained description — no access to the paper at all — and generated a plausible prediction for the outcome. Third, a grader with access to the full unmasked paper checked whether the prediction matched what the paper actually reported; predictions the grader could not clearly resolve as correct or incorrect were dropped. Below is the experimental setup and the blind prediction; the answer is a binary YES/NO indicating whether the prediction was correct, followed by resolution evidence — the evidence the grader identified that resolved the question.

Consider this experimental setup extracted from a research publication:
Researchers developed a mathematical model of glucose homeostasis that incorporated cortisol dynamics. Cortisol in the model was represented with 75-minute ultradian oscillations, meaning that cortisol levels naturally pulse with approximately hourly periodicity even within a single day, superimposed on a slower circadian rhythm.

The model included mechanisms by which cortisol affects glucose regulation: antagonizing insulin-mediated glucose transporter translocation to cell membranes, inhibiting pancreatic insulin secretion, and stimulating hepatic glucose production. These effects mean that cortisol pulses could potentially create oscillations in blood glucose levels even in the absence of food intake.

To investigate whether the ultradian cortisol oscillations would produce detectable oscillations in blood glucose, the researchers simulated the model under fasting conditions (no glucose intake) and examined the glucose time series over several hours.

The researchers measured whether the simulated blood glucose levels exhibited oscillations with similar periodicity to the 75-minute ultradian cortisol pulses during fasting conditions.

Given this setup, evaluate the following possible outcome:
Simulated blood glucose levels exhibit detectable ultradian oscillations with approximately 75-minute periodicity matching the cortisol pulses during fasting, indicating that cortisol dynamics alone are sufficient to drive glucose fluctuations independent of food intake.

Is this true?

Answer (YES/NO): YES